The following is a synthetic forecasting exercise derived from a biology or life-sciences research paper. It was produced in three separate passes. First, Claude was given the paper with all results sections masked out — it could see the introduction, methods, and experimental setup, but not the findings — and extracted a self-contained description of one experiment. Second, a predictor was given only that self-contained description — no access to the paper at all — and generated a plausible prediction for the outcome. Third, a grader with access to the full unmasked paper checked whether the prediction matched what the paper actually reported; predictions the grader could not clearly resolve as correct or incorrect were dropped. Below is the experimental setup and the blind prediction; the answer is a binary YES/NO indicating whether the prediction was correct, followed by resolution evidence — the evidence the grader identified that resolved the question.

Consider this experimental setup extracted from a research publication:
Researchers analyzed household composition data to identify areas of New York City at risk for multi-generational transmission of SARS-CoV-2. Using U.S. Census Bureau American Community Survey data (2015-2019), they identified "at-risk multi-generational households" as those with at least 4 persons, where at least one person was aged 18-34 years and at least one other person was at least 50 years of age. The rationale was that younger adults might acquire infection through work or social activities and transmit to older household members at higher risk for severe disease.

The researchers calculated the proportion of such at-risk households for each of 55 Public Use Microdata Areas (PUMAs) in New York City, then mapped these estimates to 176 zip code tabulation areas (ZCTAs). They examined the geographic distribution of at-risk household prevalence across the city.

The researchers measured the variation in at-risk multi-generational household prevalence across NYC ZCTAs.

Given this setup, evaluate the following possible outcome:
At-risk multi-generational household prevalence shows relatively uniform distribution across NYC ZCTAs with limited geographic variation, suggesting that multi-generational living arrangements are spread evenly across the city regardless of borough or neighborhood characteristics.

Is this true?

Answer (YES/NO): NO